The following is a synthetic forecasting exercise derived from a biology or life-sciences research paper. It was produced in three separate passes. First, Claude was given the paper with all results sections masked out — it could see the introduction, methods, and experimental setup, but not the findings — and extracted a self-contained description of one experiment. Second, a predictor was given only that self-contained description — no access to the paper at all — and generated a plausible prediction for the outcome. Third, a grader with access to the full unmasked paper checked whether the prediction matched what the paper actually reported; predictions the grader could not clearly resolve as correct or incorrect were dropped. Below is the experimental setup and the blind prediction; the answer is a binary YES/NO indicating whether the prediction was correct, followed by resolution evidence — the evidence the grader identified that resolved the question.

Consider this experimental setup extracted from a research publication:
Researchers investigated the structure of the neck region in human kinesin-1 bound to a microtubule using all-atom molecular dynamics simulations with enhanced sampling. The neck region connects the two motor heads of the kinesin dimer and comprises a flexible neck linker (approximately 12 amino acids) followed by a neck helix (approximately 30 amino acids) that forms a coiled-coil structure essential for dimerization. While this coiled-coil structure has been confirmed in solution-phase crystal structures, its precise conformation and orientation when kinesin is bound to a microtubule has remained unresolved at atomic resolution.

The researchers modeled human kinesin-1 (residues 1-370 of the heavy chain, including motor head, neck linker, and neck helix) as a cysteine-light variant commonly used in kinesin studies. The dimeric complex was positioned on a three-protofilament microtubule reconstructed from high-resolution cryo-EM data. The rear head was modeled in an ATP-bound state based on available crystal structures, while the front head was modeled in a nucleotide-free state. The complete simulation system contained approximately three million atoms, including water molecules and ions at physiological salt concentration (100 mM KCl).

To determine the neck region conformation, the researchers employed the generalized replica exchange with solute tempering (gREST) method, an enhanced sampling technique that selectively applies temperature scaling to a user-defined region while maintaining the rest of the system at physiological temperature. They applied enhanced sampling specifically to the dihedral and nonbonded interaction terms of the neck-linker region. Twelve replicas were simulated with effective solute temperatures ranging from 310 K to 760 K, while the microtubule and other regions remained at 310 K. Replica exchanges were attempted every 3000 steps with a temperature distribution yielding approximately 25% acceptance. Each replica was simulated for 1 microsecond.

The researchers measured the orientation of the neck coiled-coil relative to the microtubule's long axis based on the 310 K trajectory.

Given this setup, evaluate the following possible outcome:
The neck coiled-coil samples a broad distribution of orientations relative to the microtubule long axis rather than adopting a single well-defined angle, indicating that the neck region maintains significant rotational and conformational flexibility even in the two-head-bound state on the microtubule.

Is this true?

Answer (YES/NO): NO